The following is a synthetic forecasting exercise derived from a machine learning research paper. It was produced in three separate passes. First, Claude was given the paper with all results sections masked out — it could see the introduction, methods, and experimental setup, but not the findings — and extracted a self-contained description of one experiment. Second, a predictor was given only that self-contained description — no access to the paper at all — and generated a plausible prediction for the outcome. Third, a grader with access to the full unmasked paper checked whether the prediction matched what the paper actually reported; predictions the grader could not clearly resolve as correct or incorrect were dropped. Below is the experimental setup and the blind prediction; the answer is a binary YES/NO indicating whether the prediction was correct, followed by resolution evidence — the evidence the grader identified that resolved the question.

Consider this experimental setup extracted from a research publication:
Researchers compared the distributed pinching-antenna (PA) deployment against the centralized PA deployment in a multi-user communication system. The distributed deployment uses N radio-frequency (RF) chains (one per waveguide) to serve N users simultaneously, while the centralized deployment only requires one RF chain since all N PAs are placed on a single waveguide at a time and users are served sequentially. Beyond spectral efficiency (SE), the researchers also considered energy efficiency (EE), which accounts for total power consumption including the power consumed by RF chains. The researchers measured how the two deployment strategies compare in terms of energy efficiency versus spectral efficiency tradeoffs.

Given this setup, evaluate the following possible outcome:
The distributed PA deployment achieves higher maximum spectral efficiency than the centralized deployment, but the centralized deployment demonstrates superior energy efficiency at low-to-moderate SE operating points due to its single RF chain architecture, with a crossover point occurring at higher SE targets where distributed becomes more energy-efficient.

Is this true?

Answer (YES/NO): NO